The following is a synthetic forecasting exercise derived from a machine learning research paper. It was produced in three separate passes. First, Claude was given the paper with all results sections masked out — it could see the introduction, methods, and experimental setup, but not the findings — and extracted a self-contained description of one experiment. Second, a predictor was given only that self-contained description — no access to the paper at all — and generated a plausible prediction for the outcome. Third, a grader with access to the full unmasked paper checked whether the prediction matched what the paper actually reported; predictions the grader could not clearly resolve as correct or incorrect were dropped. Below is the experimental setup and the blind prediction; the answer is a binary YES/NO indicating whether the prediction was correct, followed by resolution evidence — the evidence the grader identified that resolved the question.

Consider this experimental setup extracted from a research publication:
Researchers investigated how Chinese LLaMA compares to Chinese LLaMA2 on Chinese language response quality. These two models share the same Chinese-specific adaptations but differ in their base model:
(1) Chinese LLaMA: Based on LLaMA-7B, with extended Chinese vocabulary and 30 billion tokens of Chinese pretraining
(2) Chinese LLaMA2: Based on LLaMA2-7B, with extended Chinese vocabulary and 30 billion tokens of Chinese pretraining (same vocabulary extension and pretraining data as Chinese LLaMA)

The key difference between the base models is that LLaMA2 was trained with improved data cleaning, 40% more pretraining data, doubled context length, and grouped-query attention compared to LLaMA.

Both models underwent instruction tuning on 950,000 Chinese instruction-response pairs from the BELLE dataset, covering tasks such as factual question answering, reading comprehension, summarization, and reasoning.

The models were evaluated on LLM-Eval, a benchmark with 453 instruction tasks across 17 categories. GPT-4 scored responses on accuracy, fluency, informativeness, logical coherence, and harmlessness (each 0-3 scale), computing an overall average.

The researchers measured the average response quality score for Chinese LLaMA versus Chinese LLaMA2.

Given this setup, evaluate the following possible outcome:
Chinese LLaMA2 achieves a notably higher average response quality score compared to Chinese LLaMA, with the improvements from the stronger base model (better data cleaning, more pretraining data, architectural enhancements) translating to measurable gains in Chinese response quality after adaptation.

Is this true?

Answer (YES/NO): NO